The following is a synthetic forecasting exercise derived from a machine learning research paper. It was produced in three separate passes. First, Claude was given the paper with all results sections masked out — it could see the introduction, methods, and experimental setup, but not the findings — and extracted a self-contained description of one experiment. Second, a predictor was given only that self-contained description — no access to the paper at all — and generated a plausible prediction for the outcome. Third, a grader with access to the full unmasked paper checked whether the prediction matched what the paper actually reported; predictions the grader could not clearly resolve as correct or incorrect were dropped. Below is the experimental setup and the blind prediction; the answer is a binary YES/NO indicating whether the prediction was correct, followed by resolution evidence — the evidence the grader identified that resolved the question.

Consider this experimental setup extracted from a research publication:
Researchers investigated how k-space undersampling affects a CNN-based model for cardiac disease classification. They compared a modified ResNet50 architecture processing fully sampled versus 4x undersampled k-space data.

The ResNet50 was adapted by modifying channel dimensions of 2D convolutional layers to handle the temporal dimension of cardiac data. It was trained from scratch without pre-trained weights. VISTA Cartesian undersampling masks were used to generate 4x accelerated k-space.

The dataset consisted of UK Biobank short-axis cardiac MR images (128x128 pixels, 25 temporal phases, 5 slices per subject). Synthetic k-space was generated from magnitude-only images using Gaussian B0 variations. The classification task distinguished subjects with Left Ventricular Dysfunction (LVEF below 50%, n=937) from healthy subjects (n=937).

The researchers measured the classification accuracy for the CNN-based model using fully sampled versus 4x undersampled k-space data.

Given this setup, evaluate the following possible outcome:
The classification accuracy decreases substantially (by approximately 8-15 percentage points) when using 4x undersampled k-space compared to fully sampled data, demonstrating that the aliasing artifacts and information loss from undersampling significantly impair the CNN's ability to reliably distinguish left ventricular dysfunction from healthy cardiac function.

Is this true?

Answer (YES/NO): NO